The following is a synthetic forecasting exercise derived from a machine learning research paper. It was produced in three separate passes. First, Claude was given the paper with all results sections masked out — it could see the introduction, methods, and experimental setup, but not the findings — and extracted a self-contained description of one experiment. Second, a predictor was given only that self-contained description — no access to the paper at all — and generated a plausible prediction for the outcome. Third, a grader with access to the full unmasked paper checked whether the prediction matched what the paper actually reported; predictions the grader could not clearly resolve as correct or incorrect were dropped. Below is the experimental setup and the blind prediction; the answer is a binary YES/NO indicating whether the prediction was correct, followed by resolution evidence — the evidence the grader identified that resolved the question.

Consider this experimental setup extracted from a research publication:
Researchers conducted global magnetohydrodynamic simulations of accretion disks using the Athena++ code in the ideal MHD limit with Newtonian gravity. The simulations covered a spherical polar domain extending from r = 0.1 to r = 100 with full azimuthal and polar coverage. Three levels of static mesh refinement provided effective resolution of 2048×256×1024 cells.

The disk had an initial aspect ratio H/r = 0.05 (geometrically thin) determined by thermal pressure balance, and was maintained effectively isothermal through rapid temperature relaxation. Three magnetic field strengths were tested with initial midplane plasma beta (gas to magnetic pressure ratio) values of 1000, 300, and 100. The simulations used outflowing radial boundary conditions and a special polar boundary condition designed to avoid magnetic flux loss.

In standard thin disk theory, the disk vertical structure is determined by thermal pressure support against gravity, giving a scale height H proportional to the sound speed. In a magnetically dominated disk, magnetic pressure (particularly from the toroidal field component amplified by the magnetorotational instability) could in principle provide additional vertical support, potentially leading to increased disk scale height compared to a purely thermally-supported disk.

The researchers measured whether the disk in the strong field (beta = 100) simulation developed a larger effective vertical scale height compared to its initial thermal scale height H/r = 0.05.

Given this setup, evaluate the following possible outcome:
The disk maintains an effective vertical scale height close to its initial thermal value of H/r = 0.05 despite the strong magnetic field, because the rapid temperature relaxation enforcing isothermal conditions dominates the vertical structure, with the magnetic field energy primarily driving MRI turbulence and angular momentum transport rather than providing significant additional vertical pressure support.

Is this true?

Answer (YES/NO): NO